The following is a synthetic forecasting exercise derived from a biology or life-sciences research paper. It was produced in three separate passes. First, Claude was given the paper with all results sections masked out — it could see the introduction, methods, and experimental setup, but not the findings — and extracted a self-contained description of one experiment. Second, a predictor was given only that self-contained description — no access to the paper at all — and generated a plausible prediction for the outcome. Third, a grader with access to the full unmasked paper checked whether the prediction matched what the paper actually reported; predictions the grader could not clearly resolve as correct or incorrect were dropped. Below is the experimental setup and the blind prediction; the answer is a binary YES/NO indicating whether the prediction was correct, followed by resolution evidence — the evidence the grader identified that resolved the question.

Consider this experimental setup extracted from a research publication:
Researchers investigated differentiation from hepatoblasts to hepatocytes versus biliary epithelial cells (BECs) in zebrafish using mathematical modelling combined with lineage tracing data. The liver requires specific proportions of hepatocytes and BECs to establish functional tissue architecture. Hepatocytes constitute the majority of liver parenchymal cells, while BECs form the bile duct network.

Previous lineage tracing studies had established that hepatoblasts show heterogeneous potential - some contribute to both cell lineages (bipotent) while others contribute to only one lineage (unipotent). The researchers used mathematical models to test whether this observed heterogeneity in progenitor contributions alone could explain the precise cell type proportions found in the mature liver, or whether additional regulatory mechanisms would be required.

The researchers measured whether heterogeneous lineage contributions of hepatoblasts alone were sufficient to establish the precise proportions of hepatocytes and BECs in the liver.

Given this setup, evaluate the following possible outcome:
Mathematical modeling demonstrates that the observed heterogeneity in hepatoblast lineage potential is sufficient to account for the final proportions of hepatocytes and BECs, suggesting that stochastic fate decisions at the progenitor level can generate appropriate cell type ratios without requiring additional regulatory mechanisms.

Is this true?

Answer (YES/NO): YES